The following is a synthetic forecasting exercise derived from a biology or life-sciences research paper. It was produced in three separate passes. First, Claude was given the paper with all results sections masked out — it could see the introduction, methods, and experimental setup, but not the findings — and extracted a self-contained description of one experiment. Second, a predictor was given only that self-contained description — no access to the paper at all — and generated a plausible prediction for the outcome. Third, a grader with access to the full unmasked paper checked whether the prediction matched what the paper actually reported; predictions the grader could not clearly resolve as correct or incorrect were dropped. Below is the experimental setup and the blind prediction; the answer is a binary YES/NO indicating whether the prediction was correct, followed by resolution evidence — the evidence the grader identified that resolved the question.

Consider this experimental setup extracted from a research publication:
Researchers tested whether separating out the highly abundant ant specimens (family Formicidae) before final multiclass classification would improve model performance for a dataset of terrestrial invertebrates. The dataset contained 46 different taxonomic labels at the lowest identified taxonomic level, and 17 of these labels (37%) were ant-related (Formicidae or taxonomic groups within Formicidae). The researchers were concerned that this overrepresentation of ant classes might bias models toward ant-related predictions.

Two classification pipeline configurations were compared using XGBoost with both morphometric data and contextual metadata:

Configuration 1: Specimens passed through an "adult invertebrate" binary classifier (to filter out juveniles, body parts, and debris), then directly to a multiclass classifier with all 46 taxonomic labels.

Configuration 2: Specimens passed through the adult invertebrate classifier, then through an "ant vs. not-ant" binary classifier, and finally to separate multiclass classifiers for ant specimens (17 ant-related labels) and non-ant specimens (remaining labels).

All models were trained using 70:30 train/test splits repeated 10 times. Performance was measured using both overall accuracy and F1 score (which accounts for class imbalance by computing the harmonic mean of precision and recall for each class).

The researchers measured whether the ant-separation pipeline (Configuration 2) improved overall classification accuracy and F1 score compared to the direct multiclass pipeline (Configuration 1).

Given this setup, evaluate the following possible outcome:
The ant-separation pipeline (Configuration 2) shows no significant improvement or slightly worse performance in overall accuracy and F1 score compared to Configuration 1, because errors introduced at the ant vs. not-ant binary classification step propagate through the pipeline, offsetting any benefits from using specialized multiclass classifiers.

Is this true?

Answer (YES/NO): NO